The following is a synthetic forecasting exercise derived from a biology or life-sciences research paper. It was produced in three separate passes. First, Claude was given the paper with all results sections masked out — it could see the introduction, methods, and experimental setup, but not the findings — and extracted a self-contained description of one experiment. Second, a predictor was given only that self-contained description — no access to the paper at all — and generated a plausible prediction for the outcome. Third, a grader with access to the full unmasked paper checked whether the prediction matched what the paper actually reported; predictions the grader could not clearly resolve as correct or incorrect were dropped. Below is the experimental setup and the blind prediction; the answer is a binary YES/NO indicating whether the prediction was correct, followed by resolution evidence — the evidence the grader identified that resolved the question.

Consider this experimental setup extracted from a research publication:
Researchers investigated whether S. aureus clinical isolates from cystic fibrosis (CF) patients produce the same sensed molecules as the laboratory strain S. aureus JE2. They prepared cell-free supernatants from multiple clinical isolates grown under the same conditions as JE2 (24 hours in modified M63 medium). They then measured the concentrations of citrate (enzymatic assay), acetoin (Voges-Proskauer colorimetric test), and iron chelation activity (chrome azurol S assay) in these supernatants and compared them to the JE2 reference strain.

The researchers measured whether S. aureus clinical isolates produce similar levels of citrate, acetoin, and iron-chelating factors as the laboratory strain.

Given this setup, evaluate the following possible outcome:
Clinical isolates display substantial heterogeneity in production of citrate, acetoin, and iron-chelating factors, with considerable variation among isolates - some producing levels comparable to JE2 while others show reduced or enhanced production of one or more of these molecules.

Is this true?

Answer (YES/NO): YES